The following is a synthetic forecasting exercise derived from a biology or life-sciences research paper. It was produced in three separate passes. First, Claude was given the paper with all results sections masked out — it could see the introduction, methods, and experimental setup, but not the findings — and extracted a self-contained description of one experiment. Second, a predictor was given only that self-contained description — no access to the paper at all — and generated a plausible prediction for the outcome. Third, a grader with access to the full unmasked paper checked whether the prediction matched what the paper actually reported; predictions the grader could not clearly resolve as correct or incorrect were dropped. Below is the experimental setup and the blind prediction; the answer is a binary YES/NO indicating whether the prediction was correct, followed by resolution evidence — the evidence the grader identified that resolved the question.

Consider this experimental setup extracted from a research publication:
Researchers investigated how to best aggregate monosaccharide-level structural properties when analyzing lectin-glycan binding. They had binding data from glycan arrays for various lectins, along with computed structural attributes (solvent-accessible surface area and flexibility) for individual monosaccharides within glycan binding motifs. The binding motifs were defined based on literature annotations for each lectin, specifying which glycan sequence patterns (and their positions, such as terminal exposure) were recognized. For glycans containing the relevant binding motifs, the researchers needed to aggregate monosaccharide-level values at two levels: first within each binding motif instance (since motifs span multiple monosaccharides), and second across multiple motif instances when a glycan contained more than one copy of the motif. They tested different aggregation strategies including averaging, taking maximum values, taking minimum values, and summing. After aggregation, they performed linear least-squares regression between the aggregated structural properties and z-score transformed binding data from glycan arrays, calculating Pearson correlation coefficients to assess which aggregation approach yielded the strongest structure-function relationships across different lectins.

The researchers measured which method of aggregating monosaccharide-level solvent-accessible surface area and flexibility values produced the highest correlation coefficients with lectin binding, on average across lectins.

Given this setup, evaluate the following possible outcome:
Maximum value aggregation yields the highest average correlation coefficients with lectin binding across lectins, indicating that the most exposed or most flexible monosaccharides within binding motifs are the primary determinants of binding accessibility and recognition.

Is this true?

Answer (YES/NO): NO